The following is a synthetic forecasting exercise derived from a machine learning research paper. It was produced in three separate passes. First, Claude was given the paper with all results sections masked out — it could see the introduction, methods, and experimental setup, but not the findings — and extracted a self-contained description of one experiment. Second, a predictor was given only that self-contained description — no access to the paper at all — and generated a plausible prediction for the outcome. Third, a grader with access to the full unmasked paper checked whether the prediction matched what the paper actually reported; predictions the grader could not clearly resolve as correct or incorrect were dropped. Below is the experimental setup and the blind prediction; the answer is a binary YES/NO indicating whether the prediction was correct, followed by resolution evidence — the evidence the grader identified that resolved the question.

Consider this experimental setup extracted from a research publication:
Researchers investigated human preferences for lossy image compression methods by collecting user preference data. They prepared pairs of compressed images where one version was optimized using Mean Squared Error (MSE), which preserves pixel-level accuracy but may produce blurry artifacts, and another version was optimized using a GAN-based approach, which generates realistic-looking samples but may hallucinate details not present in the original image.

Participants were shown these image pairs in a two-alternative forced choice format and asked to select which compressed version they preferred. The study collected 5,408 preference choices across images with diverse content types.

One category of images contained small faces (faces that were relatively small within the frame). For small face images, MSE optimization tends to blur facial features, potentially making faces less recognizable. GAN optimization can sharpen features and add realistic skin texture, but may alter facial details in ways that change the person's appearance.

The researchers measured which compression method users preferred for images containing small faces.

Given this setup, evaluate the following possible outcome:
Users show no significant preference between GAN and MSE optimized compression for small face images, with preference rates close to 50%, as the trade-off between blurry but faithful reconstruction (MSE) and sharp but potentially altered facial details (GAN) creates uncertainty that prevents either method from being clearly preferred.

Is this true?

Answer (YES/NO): NO